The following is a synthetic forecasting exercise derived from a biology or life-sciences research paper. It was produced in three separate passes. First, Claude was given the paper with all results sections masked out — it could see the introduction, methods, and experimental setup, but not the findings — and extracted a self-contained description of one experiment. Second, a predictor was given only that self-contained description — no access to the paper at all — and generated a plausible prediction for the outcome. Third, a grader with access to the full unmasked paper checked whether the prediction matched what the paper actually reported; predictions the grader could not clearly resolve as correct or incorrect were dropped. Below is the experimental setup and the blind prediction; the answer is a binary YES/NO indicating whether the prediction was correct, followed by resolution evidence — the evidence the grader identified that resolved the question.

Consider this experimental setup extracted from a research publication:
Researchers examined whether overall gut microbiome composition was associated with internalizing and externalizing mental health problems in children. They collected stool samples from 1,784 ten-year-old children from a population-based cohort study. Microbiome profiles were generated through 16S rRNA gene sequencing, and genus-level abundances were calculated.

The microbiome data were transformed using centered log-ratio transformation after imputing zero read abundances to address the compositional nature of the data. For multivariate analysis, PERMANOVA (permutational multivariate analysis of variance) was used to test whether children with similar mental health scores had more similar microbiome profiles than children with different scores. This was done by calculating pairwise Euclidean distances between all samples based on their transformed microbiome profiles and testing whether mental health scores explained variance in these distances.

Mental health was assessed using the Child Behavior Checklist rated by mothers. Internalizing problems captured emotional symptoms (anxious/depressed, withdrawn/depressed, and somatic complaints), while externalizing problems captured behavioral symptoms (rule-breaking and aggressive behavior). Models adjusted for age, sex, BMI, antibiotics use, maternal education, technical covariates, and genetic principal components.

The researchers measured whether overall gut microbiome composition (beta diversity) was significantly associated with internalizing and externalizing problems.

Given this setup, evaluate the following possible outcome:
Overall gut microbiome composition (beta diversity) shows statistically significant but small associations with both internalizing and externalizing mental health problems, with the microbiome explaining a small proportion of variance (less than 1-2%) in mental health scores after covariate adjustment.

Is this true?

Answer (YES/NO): NO